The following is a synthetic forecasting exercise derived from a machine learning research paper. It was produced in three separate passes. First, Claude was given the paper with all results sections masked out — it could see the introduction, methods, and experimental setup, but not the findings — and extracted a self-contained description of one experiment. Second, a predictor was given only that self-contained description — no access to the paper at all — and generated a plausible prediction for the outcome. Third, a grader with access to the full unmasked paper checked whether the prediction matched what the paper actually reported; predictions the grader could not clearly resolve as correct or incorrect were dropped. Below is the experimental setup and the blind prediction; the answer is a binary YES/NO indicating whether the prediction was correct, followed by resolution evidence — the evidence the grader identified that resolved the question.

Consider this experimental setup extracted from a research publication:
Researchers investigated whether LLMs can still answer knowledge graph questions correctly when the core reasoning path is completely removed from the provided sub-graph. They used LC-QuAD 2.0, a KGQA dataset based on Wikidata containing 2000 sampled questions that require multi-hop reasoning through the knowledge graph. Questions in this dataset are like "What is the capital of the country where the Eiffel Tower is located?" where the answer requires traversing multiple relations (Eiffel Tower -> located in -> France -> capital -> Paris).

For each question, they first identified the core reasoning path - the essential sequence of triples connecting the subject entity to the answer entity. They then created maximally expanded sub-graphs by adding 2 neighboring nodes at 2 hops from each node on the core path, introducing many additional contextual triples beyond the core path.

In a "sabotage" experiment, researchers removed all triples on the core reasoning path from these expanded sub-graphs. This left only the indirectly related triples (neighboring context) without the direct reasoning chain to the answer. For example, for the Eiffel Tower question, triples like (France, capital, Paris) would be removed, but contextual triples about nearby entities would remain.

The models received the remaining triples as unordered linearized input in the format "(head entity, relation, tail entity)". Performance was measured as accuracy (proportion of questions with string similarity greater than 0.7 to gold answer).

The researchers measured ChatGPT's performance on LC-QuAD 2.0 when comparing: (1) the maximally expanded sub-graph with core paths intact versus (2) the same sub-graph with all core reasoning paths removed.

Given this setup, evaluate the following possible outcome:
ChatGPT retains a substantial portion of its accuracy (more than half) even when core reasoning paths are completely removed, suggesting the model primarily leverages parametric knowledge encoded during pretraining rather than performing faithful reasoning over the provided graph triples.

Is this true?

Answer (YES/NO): NO